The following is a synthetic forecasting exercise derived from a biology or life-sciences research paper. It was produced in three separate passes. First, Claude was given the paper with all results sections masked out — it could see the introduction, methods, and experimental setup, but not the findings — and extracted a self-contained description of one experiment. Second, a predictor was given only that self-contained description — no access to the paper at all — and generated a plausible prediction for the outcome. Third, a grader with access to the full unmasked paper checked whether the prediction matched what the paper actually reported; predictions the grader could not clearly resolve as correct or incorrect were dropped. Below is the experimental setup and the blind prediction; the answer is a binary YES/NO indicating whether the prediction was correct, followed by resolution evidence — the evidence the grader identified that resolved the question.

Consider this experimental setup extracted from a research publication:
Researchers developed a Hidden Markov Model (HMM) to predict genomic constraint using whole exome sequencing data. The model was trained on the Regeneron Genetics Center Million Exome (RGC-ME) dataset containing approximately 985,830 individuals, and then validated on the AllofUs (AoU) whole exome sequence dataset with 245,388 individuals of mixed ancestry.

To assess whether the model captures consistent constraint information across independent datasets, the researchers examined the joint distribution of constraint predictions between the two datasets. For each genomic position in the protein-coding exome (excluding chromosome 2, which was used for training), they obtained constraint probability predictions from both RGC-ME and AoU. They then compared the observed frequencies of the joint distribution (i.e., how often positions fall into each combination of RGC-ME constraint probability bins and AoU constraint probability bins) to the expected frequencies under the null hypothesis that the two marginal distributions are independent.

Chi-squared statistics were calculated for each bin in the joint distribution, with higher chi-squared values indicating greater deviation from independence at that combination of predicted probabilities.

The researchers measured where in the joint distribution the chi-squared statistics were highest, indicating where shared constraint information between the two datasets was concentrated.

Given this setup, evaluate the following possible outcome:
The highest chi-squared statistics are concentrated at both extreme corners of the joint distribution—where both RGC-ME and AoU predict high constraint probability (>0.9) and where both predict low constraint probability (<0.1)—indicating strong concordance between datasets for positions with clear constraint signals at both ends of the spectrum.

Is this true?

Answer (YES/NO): YES